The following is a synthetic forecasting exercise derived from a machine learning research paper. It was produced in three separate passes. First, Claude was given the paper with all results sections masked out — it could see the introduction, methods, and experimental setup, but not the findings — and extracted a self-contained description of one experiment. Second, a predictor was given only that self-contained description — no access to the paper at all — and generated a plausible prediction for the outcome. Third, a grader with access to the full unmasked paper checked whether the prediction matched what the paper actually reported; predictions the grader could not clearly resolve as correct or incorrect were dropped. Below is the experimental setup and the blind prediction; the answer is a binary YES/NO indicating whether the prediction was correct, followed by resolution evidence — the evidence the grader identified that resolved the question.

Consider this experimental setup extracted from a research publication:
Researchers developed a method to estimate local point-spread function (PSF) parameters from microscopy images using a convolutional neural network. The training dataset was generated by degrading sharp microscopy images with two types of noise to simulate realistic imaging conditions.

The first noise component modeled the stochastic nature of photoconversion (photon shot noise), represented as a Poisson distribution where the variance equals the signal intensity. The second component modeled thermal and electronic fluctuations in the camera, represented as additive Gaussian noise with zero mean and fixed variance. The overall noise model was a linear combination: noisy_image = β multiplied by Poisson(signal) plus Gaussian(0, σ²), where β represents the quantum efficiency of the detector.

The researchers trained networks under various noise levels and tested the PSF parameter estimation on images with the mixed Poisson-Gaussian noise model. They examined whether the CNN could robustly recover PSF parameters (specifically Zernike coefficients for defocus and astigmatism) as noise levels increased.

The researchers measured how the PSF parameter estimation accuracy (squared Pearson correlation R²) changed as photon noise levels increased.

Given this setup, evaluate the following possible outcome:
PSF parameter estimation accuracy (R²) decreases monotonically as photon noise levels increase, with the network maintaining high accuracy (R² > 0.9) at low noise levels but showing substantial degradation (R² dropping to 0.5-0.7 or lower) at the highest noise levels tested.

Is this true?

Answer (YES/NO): NO